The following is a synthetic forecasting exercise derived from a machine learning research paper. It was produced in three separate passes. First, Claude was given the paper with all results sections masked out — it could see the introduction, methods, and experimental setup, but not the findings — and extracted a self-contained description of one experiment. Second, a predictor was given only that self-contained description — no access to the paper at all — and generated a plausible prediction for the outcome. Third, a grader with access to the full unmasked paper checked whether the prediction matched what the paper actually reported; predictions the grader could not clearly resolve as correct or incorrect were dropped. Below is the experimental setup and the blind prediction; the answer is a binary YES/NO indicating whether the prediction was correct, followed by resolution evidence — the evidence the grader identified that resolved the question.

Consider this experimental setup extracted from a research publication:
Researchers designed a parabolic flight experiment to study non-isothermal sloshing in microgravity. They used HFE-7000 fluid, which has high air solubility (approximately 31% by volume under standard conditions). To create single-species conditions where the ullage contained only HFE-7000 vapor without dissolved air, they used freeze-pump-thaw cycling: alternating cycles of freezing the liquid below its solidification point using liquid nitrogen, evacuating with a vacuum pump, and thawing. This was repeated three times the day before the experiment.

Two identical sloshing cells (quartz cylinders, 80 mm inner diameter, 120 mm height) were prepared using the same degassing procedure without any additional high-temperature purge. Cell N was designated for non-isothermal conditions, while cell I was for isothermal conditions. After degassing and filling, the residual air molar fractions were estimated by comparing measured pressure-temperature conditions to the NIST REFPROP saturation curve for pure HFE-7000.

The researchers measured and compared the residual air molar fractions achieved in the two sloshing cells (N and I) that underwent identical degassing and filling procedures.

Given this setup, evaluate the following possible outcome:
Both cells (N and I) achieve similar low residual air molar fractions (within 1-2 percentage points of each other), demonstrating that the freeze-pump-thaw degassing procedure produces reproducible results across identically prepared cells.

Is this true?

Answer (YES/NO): NO